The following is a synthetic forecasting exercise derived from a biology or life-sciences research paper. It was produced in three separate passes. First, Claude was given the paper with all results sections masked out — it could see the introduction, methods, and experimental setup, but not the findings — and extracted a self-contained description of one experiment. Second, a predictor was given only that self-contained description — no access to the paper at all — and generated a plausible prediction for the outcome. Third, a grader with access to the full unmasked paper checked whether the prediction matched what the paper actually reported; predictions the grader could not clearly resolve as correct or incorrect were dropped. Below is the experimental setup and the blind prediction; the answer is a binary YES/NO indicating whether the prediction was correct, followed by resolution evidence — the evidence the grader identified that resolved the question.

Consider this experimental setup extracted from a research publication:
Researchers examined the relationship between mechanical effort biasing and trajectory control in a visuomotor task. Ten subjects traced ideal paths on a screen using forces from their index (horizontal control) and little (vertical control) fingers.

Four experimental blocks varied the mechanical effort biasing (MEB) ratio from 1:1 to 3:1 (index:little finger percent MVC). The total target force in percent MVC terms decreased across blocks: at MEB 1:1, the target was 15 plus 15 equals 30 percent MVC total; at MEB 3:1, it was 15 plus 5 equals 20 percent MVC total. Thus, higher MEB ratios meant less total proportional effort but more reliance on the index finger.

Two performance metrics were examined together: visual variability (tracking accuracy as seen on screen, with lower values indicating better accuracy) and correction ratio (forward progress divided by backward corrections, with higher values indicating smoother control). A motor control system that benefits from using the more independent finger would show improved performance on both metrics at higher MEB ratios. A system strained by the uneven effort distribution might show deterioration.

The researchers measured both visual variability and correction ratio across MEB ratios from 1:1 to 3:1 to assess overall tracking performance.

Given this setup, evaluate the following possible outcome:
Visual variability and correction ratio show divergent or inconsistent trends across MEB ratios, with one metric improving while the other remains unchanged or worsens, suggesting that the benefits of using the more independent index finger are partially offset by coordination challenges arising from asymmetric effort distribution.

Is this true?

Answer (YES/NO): NO